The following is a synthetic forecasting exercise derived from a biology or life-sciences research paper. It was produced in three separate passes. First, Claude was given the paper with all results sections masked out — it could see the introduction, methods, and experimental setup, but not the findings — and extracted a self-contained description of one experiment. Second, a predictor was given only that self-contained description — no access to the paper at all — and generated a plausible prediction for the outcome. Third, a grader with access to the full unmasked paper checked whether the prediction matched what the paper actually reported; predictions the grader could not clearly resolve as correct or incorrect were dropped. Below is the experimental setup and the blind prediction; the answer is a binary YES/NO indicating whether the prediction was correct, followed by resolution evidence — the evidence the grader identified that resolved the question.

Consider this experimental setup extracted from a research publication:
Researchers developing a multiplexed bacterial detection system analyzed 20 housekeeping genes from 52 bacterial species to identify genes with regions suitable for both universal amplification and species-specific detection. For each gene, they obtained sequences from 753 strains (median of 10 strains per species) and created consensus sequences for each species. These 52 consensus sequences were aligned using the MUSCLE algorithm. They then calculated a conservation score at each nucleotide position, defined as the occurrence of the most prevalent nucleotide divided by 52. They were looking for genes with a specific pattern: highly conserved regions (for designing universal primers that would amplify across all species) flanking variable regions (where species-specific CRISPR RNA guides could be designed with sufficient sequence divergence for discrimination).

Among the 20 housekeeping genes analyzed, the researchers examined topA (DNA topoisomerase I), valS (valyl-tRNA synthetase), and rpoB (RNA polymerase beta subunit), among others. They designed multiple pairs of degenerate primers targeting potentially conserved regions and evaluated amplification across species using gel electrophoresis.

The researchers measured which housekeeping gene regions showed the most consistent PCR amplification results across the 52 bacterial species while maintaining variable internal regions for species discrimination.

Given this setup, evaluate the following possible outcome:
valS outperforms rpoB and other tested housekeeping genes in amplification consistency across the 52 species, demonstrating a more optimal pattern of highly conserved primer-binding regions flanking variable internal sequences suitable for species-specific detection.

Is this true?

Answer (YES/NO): NO